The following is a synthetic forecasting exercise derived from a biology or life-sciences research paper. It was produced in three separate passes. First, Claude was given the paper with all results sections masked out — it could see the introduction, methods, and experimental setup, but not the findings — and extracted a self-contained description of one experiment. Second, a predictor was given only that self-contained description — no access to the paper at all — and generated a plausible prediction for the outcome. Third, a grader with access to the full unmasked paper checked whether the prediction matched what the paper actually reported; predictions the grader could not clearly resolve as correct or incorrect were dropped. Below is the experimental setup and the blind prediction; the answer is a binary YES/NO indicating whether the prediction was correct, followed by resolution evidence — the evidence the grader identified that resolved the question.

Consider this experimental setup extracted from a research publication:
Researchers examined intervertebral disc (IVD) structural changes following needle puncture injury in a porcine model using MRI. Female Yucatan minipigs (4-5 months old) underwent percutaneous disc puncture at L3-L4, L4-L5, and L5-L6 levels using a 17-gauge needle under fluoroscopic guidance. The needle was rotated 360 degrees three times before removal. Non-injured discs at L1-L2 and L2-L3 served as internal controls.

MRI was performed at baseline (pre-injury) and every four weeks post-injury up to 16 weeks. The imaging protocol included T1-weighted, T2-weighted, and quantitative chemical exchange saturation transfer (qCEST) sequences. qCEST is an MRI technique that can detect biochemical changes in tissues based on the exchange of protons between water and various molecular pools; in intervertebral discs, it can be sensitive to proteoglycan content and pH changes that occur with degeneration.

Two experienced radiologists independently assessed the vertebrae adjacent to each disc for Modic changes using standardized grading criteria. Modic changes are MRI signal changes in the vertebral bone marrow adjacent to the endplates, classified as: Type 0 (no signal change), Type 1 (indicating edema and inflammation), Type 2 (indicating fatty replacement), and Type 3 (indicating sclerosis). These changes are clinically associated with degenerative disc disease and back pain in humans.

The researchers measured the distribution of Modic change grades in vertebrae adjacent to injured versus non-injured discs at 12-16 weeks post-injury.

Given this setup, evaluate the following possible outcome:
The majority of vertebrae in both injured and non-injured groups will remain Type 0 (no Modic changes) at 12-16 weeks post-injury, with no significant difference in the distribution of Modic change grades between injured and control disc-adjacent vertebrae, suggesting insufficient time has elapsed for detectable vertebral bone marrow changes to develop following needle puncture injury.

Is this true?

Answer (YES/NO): NO